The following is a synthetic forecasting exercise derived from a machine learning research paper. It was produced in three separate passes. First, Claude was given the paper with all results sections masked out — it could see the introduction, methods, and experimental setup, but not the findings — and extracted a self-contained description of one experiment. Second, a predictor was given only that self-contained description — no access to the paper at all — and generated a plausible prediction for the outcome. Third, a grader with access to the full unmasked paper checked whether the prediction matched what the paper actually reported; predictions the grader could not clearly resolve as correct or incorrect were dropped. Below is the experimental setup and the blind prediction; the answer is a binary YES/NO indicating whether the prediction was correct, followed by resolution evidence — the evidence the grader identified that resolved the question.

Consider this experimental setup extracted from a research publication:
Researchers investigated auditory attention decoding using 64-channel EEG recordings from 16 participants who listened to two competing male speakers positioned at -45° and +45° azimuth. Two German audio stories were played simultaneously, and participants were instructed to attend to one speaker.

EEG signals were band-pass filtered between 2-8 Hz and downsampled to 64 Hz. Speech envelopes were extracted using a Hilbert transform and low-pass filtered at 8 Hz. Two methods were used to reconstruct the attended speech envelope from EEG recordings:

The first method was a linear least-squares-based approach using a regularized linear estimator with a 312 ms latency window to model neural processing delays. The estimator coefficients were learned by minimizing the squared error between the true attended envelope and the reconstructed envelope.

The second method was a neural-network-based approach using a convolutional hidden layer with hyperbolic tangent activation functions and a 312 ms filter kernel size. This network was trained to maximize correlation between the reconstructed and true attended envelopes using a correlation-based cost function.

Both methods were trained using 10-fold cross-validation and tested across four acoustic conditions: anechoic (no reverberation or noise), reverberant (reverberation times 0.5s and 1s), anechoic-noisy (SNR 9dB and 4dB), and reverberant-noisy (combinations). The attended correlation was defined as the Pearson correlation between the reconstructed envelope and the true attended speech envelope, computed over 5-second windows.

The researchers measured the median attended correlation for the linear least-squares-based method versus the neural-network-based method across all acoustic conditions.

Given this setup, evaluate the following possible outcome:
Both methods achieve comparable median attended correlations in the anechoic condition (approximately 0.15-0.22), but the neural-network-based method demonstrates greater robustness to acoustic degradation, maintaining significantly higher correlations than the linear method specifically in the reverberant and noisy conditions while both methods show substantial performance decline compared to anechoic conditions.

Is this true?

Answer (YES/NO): NO